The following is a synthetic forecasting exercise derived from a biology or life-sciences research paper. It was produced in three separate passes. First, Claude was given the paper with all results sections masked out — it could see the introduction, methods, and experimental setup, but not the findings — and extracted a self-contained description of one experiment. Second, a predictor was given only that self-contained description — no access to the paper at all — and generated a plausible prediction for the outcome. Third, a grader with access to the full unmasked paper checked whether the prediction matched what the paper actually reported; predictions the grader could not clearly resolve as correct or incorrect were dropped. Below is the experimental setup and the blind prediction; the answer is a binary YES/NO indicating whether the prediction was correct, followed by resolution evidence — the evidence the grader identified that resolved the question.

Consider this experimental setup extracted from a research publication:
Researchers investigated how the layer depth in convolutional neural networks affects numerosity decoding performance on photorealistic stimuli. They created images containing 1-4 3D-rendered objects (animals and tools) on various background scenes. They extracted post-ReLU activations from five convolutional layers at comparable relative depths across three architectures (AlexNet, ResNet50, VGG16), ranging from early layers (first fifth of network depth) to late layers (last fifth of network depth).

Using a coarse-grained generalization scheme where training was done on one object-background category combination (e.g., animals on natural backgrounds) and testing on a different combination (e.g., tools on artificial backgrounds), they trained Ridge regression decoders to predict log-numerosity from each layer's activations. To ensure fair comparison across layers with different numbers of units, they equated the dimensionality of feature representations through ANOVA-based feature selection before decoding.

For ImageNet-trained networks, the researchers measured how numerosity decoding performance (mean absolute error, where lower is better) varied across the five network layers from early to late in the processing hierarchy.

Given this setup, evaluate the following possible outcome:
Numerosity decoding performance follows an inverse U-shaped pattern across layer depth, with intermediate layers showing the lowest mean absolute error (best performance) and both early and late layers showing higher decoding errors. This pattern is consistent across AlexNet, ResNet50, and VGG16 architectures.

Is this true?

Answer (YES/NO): NO